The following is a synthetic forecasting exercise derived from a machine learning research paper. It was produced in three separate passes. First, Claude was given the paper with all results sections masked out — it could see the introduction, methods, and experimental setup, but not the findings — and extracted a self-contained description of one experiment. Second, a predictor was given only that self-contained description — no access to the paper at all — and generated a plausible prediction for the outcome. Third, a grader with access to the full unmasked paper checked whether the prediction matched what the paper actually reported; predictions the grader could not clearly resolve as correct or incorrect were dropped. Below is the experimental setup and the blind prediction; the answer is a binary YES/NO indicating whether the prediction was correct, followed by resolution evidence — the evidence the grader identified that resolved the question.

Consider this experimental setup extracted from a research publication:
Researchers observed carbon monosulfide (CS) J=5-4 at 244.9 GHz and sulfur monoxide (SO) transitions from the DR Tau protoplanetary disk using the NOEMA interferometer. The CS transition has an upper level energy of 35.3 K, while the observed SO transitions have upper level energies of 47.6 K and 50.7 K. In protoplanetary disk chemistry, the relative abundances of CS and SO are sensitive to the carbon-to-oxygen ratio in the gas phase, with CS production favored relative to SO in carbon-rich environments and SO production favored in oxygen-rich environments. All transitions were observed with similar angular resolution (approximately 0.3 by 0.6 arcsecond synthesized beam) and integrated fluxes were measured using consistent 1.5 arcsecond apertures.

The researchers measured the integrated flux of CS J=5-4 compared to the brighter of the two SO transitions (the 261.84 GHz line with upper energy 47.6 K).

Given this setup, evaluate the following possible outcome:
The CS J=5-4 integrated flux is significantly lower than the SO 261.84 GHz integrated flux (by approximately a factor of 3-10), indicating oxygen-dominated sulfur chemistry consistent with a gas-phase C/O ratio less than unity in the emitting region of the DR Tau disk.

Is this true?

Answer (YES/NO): NO